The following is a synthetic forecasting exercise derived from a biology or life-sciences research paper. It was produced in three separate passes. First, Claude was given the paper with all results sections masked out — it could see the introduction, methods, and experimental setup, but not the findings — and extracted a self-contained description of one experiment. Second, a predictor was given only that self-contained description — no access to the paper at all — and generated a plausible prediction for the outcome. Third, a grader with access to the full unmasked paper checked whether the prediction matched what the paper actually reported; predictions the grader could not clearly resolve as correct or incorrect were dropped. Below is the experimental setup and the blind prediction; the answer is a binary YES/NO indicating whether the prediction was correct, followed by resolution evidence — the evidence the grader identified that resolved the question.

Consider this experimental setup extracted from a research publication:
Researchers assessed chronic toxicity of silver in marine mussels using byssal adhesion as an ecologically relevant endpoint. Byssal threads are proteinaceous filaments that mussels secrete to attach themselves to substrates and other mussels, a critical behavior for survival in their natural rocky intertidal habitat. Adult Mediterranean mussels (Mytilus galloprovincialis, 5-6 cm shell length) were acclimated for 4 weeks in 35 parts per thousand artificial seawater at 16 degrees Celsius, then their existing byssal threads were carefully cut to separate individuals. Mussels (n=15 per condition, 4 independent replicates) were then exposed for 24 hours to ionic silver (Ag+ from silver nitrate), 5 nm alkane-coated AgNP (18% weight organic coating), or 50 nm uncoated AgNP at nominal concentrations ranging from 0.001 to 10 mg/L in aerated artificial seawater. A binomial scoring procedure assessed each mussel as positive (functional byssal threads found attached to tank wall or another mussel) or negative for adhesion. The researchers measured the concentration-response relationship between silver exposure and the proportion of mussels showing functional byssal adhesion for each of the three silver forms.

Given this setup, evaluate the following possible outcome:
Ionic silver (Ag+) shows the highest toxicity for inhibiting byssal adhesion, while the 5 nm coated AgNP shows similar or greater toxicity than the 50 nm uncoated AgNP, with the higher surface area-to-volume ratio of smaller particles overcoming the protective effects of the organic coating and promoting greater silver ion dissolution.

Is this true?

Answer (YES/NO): NO